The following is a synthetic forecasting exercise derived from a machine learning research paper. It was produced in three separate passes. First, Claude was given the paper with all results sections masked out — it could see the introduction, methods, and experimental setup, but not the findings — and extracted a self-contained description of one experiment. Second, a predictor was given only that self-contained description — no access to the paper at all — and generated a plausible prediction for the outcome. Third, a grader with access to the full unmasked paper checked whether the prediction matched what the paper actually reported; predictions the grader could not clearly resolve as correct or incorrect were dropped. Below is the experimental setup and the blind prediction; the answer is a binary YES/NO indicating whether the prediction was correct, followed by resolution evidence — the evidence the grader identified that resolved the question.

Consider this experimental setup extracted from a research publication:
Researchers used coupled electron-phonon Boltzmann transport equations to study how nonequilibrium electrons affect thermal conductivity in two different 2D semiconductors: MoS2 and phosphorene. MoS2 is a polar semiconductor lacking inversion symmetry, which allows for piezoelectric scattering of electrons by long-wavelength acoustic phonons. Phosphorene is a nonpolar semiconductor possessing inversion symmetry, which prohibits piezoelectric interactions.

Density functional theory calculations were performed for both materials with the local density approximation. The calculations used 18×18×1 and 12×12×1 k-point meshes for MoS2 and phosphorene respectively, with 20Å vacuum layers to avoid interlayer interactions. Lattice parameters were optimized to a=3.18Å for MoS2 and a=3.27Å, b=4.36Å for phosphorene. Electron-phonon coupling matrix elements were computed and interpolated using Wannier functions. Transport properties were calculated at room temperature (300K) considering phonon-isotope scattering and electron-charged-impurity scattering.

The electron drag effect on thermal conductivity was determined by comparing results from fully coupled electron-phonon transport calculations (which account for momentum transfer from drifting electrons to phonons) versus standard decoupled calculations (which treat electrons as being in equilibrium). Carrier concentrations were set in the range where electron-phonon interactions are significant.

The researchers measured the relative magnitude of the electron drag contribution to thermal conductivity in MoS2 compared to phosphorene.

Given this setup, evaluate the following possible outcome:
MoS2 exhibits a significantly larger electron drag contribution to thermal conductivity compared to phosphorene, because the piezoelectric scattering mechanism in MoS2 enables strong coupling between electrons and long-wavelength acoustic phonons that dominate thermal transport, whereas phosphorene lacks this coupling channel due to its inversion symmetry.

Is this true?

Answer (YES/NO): YES